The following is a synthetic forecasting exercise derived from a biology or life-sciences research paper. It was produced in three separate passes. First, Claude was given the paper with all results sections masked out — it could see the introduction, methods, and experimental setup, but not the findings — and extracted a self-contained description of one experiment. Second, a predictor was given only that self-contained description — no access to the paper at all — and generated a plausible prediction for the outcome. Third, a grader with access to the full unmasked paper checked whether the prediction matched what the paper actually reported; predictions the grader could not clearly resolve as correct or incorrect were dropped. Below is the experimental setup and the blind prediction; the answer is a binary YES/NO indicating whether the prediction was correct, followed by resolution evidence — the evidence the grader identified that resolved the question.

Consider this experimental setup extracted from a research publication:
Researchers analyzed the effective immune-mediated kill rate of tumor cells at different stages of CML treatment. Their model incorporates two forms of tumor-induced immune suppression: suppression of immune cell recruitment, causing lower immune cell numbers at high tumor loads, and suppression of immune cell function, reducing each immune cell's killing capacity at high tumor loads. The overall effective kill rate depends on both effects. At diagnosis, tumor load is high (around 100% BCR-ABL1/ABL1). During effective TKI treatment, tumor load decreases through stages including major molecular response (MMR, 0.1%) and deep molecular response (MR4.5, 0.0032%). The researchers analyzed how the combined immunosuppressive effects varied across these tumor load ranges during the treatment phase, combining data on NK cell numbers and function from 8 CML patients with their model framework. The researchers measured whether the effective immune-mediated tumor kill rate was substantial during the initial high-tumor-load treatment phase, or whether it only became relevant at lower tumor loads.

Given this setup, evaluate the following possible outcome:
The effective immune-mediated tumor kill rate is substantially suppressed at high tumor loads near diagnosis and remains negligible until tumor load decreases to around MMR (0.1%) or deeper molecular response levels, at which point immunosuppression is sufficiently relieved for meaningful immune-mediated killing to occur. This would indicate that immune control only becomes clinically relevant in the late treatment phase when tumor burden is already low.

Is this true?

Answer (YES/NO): YES